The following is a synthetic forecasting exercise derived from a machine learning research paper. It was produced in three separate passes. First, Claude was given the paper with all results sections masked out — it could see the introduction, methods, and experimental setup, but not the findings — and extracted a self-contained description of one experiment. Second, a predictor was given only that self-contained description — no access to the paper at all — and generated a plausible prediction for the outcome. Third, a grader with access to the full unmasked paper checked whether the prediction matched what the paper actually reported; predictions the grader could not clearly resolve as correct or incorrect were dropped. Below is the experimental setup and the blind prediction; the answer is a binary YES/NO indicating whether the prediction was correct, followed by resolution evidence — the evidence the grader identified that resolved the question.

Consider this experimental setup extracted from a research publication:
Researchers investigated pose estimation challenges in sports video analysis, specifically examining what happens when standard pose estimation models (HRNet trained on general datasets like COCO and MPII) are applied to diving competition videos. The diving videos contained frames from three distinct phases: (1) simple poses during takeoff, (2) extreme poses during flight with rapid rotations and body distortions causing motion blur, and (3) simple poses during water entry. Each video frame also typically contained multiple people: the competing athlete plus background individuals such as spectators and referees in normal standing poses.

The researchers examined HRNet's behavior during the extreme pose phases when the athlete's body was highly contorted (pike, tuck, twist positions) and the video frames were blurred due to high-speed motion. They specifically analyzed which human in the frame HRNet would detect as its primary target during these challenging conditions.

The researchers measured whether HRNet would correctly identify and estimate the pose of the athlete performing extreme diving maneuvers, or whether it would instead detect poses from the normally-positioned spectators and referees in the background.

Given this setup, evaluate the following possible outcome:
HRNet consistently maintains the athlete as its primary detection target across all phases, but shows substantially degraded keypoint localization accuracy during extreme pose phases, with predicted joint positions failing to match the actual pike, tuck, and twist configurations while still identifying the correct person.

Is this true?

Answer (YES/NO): NO